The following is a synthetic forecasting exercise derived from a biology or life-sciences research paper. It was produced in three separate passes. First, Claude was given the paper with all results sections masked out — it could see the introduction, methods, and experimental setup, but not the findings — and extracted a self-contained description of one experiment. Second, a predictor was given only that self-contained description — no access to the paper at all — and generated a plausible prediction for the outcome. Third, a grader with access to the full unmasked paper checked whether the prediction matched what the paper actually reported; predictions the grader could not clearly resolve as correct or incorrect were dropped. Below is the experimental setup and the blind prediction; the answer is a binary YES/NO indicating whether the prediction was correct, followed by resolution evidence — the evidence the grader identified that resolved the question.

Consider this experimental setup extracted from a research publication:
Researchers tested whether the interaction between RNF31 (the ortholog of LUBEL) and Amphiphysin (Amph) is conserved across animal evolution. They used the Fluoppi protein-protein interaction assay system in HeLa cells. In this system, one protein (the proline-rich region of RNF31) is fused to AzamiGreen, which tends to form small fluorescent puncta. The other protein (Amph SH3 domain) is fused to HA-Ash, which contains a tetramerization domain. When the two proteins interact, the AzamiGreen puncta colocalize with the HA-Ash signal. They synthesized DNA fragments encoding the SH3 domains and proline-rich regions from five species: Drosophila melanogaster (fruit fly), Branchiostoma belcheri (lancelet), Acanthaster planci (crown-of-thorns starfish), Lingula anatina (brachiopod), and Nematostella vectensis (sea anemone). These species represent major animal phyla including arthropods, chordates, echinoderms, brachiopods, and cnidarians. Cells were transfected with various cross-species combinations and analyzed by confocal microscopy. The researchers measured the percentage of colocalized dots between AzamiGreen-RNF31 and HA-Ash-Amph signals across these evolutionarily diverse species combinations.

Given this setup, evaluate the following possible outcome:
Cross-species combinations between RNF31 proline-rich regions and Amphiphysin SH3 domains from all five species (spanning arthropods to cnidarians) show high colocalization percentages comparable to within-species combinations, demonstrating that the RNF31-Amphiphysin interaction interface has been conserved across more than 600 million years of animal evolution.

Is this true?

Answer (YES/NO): NO